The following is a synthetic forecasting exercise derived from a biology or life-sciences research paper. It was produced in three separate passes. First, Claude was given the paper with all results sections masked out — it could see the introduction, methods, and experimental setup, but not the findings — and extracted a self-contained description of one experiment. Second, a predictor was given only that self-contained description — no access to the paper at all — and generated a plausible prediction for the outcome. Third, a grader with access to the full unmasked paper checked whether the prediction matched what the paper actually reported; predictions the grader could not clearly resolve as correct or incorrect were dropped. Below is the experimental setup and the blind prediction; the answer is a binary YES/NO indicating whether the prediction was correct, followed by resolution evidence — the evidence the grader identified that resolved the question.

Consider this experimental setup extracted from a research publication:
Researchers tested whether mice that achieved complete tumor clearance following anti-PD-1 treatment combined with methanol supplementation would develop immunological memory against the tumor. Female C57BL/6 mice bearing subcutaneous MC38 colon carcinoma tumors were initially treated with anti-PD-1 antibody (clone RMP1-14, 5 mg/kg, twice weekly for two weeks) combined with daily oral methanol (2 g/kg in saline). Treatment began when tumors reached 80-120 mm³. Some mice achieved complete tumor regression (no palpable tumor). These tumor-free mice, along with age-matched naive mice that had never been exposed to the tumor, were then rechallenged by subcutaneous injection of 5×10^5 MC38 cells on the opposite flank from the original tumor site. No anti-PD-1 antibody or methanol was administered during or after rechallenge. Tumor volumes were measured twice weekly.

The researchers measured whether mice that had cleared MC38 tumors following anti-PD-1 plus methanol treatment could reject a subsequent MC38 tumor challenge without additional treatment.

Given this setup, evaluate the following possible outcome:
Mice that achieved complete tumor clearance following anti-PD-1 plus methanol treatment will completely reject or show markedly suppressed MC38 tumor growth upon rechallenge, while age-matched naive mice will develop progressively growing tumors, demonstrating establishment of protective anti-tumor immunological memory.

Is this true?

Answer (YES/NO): YES